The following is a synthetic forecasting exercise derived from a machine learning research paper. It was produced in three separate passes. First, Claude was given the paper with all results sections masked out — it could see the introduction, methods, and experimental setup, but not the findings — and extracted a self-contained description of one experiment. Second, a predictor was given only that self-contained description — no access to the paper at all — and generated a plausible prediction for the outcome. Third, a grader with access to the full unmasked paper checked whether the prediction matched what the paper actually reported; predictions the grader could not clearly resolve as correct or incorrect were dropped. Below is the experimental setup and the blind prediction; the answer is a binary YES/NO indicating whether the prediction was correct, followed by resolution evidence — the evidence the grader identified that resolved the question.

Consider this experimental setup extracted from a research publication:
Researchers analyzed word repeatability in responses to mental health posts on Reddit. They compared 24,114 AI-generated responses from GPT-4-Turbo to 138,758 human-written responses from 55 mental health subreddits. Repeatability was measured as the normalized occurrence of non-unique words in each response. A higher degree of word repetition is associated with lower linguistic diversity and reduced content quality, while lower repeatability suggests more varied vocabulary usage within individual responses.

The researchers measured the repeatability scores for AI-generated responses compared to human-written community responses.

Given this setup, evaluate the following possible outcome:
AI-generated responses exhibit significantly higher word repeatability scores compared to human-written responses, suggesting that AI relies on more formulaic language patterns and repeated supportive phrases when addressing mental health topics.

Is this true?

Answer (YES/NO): YES